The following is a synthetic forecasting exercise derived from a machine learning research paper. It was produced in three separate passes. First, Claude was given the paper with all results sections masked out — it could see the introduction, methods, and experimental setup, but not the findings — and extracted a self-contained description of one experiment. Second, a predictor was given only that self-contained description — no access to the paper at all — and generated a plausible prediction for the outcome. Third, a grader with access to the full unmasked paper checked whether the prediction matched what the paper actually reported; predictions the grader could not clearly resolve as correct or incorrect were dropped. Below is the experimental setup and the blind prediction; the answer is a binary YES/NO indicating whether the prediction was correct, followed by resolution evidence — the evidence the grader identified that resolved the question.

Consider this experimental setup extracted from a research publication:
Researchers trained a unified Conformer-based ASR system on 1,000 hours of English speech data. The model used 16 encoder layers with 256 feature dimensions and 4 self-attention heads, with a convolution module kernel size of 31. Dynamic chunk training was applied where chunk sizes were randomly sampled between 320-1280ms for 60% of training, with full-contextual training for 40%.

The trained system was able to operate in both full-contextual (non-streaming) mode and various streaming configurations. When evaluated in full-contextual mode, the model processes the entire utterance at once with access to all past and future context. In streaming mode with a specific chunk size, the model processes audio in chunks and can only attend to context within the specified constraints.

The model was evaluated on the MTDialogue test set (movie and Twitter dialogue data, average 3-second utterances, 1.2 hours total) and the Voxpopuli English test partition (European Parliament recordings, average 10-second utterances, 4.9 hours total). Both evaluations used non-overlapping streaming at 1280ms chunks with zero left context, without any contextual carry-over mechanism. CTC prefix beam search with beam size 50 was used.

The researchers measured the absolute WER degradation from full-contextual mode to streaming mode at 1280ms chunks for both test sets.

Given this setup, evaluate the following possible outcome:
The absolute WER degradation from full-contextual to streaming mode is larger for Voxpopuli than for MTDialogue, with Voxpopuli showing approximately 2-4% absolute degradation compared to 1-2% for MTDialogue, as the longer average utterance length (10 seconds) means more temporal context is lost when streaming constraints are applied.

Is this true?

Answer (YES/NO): NO